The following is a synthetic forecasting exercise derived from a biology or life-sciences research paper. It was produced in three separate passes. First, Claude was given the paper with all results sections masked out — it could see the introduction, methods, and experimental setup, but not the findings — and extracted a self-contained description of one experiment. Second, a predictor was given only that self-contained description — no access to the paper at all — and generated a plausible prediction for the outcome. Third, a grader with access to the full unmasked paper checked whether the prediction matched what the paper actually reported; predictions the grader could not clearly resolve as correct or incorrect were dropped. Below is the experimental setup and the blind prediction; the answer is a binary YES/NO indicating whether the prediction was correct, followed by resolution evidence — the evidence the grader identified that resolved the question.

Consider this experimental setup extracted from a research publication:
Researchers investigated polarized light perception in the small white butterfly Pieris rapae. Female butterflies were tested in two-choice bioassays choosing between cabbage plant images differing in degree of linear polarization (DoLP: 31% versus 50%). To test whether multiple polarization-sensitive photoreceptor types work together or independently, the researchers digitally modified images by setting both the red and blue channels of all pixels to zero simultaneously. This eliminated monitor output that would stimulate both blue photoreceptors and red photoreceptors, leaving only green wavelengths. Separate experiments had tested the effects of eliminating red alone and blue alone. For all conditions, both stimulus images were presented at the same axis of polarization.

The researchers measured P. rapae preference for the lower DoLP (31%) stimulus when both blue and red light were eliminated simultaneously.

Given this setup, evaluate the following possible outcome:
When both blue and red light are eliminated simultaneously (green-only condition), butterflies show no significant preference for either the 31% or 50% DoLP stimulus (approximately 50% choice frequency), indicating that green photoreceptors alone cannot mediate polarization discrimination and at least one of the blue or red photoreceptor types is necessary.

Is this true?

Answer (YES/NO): NO